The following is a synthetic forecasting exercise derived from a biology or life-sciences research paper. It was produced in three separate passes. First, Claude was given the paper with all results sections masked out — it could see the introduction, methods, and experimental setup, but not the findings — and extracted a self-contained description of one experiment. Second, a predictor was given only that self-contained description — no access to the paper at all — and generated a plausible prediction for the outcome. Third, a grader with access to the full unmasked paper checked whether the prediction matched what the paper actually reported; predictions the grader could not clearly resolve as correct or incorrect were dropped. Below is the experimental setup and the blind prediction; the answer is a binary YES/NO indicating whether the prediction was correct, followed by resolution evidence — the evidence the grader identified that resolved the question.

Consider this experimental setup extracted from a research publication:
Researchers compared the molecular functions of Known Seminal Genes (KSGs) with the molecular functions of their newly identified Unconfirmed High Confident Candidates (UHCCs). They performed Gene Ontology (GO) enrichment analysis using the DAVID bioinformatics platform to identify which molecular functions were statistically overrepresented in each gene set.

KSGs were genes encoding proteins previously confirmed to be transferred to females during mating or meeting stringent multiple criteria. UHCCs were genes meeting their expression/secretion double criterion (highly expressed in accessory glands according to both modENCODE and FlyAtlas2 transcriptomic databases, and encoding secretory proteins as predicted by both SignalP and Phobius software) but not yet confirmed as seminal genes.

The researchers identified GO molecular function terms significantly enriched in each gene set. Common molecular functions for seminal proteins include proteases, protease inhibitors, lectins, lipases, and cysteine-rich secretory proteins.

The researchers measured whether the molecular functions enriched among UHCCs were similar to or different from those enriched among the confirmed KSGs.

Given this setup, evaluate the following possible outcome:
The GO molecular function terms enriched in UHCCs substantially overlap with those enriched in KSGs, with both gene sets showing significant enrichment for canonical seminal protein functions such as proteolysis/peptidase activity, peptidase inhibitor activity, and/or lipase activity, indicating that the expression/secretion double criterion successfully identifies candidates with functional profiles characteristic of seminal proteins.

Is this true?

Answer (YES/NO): YES